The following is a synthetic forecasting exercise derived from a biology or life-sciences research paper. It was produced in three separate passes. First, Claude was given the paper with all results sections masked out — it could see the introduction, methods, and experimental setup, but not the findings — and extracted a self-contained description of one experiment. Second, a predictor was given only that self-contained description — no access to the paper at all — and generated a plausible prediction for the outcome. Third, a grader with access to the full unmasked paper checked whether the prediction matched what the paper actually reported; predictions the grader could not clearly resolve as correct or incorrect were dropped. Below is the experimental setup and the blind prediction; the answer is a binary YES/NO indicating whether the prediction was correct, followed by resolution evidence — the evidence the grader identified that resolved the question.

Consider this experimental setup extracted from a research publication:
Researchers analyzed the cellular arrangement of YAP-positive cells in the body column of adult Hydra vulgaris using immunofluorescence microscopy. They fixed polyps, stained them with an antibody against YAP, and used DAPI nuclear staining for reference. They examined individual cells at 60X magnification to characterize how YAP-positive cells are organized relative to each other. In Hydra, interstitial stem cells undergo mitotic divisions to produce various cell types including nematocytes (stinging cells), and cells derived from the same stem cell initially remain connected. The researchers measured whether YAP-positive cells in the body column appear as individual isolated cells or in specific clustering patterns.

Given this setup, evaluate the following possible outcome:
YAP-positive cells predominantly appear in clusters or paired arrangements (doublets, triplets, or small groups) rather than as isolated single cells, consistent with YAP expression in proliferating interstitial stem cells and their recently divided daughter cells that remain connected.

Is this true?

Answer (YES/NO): YES